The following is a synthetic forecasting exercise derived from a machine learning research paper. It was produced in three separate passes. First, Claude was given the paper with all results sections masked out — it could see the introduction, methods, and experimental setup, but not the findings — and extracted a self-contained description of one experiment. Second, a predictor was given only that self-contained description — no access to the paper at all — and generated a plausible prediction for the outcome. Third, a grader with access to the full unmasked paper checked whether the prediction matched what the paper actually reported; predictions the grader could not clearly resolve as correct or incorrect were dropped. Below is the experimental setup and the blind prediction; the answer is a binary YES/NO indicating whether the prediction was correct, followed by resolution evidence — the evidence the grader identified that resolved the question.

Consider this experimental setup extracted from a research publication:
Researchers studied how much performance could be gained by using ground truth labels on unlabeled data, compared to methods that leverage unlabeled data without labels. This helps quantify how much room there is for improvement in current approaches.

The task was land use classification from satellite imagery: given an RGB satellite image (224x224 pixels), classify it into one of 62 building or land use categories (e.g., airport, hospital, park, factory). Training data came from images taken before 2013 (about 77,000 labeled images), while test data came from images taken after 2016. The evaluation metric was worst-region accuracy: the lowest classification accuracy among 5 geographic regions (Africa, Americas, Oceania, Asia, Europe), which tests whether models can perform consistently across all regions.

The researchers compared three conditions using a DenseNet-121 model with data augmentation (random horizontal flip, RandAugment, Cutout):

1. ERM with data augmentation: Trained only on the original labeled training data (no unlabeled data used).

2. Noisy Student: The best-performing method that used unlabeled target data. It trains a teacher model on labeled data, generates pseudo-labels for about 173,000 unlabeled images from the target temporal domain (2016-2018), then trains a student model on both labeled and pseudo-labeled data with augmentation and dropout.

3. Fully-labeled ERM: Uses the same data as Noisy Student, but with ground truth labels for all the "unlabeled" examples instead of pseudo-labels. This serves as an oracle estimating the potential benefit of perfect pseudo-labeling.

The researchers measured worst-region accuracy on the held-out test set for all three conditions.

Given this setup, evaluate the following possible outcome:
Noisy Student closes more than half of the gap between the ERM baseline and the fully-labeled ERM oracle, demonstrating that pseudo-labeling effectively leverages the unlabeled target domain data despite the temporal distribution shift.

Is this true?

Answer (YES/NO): NO